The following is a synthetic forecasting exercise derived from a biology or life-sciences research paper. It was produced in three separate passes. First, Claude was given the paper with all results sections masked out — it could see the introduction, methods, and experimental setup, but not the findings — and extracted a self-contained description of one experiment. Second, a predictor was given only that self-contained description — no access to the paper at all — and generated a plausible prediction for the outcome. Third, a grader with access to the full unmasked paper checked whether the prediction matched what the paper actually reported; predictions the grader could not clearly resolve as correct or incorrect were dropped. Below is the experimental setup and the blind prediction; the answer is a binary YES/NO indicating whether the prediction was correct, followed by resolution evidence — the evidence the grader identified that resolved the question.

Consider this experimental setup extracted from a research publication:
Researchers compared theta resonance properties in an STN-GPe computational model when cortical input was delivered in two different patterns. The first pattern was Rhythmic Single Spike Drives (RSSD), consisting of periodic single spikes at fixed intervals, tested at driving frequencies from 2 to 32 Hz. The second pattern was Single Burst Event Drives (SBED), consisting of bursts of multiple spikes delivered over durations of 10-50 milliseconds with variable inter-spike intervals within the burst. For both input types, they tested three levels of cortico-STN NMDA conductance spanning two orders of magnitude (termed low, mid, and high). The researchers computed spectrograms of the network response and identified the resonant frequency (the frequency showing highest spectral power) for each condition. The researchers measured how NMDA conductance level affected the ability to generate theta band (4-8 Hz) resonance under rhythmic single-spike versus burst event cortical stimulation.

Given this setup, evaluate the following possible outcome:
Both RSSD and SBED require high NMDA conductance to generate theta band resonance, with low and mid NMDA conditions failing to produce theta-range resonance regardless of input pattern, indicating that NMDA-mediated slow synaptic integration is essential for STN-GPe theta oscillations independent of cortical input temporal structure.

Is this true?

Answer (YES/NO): NO